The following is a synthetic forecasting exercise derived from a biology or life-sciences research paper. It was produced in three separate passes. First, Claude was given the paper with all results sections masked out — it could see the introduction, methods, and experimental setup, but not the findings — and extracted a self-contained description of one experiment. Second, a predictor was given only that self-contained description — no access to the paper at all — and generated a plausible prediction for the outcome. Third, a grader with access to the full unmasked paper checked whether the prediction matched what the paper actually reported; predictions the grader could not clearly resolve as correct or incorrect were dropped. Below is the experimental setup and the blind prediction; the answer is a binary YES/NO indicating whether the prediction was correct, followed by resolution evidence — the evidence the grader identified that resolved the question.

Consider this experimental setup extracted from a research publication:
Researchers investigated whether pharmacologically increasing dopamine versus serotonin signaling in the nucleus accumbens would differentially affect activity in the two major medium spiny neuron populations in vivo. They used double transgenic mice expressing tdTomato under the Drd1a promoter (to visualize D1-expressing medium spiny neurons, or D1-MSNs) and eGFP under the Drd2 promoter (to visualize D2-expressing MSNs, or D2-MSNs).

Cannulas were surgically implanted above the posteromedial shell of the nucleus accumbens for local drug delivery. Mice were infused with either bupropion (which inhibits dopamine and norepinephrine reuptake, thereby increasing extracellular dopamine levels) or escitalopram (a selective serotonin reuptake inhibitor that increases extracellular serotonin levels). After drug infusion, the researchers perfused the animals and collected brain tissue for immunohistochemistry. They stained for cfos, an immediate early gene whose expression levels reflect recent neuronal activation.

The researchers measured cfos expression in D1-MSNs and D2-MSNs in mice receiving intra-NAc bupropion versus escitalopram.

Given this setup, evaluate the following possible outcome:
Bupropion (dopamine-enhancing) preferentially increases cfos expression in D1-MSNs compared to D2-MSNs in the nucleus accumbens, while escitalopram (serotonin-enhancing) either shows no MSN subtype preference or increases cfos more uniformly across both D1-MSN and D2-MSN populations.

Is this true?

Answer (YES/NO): NO